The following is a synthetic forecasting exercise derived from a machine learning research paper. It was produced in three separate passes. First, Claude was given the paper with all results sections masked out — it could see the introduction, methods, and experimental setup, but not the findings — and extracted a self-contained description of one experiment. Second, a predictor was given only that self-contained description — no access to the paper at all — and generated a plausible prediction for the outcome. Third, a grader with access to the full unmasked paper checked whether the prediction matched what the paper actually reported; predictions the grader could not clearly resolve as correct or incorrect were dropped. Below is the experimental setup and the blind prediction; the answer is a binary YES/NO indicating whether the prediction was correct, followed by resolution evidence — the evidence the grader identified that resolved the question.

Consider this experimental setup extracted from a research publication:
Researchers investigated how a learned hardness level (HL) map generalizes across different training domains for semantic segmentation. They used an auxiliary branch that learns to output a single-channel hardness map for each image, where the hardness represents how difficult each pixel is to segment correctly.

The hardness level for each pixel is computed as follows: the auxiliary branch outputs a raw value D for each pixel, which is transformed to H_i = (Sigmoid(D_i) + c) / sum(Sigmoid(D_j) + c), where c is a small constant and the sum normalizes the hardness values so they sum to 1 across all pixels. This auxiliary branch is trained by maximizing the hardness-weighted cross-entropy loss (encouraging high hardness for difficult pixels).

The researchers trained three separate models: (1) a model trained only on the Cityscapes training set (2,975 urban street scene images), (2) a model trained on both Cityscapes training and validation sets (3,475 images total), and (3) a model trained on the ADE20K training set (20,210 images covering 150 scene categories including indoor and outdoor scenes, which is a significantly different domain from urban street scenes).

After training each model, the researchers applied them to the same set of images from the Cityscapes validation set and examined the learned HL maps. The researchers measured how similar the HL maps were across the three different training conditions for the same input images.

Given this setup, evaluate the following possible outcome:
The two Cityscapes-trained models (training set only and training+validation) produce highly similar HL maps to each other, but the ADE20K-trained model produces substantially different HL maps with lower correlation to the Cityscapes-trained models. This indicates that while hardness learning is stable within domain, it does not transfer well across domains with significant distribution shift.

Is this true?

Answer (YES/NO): NO